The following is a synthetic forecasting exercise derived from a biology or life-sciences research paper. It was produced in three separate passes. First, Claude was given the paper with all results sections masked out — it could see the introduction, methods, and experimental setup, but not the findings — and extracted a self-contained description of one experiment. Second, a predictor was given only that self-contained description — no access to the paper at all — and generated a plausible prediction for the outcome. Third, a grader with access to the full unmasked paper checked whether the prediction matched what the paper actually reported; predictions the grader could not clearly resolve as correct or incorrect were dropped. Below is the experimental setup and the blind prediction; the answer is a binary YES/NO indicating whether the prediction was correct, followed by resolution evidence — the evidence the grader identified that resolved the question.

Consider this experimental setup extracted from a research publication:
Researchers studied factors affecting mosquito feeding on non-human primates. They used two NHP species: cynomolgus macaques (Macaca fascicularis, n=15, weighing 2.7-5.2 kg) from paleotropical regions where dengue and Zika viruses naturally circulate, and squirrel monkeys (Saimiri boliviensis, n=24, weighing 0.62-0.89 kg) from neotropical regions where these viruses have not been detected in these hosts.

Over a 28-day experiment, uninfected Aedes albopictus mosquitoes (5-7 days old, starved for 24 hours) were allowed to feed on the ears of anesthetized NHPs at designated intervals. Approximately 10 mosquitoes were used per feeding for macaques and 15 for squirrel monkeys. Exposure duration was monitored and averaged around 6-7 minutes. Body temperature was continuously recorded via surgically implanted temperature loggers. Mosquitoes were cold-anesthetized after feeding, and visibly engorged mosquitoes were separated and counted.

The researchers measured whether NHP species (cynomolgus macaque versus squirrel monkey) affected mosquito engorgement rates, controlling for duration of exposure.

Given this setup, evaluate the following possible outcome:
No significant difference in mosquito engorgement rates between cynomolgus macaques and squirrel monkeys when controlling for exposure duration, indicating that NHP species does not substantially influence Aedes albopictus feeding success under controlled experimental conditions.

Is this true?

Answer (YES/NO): NO